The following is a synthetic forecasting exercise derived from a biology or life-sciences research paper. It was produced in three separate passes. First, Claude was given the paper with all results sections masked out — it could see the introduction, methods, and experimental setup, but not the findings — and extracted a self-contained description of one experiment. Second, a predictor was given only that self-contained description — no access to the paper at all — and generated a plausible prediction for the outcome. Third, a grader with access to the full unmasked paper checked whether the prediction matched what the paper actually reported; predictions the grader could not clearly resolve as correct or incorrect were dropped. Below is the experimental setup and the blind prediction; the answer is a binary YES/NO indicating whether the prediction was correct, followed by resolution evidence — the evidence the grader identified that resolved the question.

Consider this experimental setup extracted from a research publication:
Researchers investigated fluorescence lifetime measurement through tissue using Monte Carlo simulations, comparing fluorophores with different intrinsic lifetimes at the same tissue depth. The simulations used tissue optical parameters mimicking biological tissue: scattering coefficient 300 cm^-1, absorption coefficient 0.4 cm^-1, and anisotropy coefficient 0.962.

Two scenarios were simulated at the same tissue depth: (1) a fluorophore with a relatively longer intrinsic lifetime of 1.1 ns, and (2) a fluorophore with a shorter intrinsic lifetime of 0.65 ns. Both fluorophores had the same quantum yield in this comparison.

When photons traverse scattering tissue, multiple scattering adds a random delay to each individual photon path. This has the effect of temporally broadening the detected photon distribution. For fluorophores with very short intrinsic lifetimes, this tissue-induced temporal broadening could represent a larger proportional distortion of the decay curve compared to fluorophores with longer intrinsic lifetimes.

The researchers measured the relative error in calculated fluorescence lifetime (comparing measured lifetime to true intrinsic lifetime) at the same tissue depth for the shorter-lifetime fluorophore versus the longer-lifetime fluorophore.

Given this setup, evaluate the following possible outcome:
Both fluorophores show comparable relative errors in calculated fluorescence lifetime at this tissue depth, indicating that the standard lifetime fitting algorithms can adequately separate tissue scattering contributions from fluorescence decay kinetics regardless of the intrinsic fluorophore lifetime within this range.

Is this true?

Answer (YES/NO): YES